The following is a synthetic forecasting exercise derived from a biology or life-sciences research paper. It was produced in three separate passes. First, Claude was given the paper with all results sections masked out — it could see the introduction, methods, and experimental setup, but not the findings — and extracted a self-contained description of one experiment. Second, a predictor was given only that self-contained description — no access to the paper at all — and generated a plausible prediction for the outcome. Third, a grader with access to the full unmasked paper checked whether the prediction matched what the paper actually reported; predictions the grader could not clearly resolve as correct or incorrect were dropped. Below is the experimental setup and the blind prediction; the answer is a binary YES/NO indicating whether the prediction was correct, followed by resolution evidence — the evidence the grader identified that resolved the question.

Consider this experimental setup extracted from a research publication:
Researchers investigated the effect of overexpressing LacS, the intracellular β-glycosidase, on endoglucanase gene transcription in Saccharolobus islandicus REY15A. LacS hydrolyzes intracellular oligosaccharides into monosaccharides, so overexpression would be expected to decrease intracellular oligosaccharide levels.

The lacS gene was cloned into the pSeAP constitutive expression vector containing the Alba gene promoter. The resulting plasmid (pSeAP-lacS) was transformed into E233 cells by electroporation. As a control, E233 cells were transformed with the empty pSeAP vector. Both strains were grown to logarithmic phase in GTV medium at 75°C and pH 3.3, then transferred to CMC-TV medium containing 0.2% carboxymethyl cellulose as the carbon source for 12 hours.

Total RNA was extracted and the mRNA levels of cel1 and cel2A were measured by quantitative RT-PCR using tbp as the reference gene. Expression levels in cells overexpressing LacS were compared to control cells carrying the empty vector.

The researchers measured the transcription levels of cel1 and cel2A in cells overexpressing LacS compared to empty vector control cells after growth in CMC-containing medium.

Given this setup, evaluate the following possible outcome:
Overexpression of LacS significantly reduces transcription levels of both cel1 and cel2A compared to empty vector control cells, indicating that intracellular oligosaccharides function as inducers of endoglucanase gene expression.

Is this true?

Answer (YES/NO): YES